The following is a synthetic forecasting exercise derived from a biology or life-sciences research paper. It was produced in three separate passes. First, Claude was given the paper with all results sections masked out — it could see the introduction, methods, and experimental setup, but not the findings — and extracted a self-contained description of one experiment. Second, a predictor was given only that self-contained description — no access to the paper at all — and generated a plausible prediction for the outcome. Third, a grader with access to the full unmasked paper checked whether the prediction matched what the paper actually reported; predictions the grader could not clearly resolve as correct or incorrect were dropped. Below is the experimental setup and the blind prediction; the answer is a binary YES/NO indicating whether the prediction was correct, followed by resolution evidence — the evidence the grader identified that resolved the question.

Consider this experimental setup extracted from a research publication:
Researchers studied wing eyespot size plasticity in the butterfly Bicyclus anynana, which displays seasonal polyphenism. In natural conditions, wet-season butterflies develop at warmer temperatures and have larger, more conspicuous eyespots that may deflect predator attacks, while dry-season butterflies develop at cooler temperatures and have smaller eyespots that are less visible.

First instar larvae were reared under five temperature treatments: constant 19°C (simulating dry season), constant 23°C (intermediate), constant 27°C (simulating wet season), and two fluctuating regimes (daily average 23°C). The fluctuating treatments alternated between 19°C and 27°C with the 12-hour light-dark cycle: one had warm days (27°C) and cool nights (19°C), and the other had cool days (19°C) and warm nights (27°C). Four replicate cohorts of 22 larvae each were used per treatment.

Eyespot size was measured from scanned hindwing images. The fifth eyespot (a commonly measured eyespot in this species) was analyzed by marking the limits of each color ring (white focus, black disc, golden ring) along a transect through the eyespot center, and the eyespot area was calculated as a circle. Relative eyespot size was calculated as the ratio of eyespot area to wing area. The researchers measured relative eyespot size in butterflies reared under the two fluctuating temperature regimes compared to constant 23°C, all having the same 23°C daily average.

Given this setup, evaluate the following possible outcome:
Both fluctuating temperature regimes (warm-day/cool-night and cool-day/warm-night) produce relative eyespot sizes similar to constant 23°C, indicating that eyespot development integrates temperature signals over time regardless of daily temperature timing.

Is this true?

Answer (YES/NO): NO